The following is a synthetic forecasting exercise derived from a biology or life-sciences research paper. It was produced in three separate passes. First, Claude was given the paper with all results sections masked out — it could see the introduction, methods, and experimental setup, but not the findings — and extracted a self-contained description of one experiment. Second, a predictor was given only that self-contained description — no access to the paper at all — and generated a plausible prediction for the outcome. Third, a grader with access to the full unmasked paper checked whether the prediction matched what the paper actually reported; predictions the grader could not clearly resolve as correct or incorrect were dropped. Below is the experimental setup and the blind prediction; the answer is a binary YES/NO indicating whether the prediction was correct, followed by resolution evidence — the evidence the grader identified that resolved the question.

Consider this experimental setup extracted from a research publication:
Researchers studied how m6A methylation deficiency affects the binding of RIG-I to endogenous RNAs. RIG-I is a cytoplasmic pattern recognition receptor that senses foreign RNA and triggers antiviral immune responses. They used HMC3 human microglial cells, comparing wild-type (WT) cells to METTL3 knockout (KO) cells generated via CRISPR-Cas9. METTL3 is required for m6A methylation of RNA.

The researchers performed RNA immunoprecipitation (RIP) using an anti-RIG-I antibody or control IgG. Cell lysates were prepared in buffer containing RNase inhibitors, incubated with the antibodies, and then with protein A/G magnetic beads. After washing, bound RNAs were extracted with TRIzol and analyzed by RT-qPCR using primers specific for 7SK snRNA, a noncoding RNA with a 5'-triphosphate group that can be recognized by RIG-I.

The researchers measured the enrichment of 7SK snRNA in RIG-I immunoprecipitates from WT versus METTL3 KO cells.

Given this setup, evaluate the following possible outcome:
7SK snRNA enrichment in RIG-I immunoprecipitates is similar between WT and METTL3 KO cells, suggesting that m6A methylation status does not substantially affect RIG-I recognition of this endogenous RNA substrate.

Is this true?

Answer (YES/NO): NO